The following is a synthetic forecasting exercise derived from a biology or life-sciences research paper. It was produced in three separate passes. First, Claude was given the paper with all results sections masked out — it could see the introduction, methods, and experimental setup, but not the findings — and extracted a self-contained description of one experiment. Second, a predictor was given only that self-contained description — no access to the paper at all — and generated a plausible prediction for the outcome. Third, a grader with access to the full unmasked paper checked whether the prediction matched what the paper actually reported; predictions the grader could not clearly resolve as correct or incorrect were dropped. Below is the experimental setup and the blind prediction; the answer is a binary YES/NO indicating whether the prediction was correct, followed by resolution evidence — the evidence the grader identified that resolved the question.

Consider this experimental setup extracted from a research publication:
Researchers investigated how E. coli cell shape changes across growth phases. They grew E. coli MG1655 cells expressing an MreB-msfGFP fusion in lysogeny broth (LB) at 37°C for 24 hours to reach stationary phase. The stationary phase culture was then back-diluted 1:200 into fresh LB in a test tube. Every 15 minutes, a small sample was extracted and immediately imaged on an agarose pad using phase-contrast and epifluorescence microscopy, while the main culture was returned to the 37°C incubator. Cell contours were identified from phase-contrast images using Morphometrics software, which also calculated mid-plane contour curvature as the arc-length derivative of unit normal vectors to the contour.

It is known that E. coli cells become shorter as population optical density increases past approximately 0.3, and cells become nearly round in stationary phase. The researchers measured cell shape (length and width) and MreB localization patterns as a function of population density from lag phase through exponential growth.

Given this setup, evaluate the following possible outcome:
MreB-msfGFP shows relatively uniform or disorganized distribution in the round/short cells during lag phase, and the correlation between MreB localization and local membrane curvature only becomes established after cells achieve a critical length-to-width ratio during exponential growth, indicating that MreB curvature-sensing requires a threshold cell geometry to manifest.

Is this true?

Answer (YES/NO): NO